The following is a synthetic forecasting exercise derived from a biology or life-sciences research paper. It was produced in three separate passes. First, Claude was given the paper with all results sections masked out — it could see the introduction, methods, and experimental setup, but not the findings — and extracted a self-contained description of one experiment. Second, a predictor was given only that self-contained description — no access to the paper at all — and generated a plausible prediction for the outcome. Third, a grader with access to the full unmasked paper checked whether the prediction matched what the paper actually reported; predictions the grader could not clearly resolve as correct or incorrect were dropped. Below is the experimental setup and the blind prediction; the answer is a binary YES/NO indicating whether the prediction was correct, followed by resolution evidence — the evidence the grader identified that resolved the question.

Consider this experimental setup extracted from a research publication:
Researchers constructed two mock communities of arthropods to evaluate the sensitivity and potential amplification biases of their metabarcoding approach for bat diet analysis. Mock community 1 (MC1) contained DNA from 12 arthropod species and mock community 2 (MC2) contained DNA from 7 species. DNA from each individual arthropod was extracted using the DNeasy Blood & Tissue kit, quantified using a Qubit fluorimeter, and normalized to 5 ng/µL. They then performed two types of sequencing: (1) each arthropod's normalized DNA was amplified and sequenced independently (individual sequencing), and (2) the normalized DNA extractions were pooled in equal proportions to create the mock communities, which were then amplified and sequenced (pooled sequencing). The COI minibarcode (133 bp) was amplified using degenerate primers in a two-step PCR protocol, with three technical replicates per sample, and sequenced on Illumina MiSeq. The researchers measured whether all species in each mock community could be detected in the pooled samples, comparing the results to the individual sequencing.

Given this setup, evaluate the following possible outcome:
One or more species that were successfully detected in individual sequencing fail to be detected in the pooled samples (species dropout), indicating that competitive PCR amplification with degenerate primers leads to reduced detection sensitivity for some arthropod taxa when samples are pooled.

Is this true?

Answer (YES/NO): YES